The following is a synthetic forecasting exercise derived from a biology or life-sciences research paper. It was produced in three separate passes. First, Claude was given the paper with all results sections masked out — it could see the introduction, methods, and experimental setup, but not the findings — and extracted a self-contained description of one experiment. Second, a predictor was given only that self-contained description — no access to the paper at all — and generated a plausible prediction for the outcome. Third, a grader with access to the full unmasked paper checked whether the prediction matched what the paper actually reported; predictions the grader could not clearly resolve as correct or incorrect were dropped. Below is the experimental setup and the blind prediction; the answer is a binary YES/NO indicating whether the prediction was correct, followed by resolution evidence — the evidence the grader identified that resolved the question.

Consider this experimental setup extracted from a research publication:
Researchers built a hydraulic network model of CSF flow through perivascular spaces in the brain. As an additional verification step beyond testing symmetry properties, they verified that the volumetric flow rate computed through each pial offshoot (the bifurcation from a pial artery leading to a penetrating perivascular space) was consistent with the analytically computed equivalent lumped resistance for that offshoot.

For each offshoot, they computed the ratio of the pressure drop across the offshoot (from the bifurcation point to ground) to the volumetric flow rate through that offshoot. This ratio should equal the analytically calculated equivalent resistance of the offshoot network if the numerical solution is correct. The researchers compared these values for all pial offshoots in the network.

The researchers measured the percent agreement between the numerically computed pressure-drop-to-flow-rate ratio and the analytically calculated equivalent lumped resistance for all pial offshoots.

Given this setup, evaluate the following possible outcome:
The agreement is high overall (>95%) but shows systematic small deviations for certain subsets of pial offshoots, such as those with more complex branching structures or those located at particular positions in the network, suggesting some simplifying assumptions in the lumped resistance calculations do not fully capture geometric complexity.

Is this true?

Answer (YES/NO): NO